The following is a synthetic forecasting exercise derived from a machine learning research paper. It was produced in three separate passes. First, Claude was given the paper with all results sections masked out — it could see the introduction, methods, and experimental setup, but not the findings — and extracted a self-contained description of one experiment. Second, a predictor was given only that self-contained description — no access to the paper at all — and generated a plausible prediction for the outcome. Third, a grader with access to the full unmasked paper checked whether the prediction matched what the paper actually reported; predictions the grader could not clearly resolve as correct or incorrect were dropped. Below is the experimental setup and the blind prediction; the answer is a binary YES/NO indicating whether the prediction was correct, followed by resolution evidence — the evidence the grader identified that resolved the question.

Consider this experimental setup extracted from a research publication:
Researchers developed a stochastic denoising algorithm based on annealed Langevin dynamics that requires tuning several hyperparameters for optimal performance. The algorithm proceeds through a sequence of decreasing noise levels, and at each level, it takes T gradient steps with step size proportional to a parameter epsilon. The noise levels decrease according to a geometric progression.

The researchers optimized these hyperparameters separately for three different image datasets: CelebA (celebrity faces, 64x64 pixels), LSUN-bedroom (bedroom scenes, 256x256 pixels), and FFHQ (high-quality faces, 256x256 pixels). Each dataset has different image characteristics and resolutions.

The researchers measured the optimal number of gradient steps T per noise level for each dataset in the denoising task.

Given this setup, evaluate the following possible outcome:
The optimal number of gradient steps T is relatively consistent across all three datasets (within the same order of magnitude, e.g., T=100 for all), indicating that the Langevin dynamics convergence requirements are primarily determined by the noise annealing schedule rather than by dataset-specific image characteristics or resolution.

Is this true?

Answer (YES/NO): NO